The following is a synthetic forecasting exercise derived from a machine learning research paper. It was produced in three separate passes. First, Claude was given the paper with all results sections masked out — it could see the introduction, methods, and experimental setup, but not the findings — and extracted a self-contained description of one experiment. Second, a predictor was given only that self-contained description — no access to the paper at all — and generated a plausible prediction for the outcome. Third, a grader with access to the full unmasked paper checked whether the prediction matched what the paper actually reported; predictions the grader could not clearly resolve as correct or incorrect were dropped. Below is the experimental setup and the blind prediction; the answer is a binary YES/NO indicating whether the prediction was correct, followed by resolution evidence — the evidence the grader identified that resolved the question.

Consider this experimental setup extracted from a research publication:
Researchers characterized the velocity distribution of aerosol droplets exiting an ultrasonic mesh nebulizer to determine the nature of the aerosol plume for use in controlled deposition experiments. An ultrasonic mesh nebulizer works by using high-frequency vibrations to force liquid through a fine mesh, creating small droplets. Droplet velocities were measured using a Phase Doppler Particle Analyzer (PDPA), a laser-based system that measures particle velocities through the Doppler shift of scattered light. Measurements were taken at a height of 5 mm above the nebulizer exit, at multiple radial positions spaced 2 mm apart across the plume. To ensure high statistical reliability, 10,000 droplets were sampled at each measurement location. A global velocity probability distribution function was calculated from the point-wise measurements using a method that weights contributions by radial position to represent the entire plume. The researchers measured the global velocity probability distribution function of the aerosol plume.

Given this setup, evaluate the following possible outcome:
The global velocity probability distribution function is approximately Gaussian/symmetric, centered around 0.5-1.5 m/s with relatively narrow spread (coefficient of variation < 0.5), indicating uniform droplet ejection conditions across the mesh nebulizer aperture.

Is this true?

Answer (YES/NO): NO